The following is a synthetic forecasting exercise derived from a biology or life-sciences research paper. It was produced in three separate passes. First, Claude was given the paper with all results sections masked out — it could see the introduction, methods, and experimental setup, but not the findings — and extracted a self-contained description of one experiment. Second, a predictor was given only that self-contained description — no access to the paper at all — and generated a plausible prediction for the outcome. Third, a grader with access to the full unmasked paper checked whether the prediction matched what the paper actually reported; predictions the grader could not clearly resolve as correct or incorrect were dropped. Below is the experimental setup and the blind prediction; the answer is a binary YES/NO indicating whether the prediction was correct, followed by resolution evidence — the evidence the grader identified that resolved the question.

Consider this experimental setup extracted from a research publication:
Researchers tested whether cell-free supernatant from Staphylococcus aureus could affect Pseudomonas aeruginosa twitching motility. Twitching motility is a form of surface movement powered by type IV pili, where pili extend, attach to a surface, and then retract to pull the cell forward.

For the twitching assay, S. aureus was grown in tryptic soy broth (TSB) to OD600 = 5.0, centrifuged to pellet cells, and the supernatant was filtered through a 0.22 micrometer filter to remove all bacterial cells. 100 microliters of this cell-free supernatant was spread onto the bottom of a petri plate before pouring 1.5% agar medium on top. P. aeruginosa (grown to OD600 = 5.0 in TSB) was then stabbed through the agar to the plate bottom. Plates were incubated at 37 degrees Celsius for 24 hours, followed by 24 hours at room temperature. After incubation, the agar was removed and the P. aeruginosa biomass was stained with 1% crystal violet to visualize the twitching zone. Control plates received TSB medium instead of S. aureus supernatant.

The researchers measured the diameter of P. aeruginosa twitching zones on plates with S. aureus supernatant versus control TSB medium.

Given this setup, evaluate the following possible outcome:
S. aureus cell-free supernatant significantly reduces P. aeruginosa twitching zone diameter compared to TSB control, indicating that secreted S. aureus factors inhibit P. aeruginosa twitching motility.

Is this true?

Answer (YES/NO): NO